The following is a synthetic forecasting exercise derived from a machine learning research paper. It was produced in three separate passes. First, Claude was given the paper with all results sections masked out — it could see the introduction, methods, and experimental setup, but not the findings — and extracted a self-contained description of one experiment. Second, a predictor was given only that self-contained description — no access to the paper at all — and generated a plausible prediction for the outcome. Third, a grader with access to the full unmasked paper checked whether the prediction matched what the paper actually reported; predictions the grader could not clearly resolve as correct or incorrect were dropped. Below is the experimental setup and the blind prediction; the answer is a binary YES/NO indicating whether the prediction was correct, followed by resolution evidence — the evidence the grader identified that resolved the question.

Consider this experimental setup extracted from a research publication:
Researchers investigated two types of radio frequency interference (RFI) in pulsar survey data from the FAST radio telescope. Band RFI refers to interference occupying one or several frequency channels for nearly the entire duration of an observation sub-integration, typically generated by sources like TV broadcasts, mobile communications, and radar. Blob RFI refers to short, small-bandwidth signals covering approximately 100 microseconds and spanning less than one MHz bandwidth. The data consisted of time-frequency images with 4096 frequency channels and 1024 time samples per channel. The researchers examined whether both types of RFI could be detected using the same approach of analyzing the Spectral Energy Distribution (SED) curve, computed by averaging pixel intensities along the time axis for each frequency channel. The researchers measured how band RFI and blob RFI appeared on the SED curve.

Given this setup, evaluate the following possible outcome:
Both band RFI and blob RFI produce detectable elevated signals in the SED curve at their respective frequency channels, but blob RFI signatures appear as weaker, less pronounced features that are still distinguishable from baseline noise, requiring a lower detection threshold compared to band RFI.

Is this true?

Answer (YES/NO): NO